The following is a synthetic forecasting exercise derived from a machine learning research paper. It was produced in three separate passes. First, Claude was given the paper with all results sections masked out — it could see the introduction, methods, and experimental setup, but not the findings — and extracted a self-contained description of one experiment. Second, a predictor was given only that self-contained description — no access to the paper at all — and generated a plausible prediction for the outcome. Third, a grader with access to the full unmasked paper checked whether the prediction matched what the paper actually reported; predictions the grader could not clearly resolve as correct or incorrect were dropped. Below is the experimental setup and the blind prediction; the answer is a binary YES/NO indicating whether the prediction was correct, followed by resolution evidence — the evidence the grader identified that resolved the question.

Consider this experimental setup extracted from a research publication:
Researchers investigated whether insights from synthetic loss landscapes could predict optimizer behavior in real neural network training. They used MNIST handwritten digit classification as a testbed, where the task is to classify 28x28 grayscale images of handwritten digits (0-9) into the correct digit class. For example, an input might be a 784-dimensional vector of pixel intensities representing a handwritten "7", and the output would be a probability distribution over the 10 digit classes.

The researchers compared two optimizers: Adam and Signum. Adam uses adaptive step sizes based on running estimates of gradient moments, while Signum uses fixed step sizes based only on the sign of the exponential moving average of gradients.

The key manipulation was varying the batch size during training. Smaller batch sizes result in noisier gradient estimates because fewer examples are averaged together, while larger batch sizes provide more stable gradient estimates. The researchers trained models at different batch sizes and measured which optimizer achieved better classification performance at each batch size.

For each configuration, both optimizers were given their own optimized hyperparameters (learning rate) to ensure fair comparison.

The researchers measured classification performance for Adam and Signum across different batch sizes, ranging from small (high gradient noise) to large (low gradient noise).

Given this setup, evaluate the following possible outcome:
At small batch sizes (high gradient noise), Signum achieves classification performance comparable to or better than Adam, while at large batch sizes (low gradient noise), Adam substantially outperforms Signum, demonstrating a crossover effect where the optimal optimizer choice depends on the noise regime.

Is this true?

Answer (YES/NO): YES